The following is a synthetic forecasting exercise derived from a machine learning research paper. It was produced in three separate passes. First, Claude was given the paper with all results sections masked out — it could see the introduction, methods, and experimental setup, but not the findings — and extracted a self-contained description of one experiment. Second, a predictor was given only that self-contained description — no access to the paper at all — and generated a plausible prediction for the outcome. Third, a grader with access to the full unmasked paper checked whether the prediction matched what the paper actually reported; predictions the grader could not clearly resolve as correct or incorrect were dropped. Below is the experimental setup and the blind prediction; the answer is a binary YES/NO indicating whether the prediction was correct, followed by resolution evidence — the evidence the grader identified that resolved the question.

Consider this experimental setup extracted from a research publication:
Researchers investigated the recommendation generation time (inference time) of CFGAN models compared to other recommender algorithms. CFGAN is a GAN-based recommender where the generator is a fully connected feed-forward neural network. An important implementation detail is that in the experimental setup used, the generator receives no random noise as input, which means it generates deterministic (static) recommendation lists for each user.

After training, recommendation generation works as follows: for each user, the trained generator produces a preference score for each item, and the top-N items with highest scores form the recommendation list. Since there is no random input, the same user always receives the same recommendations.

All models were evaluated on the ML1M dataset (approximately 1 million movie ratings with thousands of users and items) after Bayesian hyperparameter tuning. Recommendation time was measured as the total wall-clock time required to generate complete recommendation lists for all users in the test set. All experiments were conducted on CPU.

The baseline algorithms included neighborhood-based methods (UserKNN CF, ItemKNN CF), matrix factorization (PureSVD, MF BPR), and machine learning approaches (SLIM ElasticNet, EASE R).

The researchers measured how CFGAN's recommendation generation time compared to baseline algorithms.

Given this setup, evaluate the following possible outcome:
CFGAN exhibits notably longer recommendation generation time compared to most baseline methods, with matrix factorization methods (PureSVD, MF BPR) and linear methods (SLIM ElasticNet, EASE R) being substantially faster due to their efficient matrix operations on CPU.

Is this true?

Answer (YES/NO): NO